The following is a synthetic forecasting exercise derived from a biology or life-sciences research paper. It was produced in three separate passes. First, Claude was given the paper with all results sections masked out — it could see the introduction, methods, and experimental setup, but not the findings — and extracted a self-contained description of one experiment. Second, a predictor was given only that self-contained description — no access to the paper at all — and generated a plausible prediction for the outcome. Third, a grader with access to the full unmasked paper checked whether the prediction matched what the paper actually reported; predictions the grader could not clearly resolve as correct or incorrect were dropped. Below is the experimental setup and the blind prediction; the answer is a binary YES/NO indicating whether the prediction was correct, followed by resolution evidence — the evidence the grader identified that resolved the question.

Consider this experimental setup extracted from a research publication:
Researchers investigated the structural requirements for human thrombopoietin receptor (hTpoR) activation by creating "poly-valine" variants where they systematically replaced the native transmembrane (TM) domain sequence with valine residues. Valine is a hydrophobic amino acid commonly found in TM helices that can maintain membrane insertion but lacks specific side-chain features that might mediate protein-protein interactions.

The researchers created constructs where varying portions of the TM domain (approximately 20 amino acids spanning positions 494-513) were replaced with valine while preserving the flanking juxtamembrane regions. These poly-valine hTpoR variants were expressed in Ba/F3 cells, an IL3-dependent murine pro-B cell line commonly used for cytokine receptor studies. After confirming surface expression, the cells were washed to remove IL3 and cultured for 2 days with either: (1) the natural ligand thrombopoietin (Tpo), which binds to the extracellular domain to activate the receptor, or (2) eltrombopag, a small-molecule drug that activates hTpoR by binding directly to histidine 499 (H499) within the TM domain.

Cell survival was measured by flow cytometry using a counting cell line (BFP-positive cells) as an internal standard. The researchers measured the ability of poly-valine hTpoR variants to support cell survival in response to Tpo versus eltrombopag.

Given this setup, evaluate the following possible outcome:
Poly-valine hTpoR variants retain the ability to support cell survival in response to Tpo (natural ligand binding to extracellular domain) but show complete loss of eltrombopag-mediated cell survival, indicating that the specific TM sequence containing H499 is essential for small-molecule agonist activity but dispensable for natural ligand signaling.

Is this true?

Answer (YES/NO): YES